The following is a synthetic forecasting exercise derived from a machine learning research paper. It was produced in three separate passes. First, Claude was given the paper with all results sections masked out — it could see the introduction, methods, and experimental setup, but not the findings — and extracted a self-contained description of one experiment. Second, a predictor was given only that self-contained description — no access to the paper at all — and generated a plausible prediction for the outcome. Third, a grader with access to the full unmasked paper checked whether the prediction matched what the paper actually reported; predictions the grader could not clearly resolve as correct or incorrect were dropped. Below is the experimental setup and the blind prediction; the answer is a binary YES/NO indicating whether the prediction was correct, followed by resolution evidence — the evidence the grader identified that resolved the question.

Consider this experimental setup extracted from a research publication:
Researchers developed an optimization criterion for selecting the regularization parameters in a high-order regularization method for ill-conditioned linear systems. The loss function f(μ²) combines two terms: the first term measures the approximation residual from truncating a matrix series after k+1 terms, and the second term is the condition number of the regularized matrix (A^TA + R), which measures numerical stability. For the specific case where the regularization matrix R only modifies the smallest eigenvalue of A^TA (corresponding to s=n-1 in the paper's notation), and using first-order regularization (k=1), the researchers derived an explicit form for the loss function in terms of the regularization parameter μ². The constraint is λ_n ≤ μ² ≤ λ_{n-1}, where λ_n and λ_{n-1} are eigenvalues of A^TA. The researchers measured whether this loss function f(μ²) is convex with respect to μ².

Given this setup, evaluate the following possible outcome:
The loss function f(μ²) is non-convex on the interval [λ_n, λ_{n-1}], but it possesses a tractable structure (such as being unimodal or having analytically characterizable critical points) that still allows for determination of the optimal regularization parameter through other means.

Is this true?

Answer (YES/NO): NO